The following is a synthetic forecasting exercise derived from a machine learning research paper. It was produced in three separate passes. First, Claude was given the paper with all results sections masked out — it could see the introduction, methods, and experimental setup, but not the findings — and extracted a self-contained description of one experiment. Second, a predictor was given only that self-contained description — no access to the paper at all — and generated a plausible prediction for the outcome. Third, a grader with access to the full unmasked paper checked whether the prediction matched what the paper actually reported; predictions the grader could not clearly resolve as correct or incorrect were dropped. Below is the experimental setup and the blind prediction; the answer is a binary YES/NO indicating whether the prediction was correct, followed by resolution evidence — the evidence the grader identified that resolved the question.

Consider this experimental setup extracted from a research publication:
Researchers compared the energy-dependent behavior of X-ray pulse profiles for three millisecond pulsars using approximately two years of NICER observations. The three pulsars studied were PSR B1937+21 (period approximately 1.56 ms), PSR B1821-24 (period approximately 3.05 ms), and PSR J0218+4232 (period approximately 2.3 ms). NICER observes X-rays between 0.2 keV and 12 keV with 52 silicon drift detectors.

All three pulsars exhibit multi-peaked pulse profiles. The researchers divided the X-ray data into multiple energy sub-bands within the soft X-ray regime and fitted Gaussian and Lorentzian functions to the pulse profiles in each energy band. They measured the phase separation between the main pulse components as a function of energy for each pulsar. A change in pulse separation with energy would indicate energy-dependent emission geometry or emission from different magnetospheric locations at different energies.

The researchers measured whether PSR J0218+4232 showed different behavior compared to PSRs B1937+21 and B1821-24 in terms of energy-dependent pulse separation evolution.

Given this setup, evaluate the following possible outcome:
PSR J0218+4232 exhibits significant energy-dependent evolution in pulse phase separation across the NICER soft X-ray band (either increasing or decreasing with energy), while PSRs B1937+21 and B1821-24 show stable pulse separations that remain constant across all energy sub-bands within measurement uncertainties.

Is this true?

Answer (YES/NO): YES